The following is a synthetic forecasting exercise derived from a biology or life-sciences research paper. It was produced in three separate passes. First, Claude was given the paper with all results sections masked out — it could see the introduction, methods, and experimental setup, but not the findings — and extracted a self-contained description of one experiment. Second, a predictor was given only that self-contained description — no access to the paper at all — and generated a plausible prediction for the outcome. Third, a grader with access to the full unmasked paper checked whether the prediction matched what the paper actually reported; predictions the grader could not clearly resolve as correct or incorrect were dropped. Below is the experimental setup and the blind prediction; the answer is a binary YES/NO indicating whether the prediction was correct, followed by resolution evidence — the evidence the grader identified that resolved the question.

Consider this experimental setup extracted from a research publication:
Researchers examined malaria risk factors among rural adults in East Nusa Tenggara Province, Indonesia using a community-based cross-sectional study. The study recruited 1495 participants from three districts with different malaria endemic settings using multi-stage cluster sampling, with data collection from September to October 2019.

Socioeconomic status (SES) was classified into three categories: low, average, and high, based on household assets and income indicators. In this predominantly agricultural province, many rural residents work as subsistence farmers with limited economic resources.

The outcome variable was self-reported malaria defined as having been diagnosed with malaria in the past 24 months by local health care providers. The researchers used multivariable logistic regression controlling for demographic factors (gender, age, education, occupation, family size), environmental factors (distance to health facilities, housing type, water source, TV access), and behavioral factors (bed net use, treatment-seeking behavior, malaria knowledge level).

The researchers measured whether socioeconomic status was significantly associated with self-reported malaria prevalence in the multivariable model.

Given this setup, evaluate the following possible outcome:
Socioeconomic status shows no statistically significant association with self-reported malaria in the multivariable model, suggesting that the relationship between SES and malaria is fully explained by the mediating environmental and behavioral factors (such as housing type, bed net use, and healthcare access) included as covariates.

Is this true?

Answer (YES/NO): NO